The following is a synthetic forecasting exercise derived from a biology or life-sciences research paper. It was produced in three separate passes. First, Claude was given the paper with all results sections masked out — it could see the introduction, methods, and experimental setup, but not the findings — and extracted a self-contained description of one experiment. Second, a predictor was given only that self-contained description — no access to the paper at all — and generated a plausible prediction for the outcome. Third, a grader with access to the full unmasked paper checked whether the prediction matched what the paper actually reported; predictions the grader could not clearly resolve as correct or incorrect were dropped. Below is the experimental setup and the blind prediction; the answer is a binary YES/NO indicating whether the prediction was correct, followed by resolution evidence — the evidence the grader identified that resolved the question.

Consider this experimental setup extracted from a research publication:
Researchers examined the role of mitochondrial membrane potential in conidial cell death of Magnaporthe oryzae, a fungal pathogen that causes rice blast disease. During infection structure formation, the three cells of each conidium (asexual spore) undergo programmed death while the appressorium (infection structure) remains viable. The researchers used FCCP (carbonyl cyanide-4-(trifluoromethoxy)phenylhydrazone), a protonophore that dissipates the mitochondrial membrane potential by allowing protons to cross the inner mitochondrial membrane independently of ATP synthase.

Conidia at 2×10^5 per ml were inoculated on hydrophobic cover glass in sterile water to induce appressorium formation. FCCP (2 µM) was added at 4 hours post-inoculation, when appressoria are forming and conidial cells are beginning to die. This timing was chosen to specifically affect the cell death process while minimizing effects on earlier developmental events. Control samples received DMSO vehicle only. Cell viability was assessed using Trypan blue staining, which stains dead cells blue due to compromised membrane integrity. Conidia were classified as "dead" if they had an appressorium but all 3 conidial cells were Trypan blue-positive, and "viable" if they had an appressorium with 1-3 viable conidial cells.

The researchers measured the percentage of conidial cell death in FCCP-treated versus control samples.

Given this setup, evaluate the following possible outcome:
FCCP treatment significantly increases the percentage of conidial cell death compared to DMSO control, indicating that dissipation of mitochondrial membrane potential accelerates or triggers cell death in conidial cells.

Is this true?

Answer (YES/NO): NO